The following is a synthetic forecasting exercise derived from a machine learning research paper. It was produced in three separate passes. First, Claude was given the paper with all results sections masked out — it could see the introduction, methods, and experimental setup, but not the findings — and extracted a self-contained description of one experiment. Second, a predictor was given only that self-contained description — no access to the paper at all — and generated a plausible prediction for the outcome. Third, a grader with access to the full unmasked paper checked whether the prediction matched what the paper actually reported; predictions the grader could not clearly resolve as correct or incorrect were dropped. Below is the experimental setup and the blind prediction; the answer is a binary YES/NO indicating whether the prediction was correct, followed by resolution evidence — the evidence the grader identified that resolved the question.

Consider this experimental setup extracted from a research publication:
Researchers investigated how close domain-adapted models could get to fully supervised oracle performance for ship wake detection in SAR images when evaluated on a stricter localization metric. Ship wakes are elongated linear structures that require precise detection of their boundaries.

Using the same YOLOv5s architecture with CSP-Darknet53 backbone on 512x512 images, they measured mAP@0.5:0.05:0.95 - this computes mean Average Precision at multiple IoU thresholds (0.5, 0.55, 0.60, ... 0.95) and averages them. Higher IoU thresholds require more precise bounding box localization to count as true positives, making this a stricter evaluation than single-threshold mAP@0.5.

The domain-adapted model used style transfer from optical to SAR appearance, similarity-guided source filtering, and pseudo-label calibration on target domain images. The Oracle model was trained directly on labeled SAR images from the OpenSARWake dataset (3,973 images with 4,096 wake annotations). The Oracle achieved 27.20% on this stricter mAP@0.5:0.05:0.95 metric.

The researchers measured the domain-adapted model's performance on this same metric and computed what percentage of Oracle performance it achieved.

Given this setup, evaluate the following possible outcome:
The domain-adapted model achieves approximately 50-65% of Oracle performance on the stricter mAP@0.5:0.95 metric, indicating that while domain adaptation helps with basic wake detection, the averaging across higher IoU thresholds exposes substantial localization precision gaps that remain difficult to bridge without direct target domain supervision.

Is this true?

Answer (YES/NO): NO